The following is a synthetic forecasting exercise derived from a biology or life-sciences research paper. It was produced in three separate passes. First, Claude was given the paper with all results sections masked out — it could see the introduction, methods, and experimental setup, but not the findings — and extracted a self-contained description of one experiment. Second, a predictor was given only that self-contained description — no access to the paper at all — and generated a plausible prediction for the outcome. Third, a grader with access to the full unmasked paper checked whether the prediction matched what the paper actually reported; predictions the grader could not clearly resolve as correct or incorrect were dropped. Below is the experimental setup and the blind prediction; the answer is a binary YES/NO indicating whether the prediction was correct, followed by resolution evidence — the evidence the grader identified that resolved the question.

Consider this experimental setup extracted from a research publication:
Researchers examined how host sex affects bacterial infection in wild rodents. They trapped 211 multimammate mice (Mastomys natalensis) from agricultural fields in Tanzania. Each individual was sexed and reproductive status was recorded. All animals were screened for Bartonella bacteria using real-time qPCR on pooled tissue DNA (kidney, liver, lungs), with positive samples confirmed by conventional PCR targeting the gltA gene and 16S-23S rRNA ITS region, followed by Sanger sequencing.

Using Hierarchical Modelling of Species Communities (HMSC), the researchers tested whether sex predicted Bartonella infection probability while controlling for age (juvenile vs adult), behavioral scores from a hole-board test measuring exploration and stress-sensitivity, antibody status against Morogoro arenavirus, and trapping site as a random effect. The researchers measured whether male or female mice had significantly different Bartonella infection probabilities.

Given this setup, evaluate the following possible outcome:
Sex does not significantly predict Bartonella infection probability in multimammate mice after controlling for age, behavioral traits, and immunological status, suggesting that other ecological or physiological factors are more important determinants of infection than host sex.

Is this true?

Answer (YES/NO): NO